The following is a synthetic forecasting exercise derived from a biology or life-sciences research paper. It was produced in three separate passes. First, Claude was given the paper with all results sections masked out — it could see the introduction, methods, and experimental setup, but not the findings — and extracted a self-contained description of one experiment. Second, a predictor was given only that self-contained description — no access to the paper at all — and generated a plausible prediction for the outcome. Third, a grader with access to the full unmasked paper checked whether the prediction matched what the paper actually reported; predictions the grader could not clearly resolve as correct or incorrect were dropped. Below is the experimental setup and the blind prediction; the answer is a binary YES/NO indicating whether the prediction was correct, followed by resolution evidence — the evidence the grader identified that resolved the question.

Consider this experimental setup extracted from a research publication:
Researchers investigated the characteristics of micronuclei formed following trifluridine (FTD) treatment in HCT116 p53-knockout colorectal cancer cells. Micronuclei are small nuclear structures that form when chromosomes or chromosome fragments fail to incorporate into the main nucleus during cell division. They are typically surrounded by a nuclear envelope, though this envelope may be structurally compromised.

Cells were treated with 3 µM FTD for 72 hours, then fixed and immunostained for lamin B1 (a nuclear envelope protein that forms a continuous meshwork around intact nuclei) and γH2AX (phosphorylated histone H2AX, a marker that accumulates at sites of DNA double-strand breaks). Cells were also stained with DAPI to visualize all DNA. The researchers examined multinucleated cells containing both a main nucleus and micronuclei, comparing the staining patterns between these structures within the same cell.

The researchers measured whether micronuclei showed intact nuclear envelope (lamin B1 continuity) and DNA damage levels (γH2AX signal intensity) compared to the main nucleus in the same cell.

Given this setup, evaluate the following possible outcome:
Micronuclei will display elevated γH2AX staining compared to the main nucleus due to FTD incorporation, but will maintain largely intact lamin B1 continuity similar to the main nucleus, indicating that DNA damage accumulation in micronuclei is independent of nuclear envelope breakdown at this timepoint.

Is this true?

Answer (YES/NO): NO